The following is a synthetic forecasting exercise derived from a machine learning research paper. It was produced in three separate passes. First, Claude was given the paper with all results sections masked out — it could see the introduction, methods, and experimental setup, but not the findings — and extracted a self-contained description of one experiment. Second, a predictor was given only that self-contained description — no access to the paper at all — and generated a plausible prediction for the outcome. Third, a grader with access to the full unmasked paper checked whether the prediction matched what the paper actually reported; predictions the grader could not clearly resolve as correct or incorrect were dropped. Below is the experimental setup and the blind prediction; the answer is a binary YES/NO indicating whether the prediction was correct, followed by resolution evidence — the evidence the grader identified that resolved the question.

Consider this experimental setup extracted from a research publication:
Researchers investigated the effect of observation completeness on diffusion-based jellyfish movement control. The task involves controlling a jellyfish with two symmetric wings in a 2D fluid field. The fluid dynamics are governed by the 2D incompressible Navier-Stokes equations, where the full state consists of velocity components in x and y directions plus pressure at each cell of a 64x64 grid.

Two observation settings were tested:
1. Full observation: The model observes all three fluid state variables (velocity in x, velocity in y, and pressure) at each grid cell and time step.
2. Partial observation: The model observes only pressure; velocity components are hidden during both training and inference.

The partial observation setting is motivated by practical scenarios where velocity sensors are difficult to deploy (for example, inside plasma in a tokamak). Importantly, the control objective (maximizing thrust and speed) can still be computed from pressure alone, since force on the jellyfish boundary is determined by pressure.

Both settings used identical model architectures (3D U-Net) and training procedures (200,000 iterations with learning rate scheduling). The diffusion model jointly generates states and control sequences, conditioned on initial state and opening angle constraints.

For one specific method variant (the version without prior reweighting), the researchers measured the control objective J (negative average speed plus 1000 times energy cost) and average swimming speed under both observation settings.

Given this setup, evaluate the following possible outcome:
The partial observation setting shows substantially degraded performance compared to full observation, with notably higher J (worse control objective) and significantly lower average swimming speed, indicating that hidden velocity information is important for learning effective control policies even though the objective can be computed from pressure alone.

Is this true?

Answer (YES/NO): YES